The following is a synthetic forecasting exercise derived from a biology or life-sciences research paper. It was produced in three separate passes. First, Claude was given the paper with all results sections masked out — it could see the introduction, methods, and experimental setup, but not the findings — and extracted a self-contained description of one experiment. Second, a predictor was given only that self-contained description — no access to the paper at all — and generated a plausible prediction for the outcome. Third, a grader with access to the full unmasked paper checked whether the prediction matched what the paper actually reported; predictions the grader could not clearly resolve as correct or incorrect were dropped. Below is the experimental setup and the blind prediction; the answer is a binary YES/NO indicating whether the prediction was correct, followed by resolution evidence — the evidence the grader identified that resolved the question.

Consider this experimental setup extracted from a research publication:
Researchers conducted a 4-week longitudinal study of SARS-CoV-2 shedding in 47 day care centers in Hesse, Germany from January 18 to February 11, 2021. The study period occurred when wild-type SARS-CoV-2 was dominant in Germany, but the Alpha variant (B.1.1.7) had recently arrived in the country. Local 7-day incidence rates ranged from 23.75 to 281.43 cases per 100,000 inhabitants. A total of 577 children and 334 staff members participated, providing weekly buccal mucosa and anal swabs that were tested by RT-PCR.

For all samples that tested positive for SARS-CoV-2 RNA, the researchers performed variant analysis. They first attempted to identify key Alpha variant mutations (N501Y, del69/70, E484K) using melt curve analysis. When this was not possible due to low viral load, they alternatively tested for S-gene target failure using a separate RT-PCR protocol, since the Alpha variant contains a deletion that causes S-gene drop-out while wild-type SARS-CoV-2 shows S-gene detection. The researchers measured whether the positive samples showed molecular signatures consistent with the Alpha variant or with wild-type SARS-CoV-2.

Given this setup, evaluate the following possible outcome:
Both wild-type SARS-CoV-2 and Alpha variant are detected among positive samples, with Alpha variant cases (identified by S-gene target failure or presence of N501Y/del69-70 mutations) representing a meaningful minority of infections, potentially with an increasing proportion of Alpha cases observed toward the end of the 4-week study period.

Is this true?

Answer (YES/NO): NO